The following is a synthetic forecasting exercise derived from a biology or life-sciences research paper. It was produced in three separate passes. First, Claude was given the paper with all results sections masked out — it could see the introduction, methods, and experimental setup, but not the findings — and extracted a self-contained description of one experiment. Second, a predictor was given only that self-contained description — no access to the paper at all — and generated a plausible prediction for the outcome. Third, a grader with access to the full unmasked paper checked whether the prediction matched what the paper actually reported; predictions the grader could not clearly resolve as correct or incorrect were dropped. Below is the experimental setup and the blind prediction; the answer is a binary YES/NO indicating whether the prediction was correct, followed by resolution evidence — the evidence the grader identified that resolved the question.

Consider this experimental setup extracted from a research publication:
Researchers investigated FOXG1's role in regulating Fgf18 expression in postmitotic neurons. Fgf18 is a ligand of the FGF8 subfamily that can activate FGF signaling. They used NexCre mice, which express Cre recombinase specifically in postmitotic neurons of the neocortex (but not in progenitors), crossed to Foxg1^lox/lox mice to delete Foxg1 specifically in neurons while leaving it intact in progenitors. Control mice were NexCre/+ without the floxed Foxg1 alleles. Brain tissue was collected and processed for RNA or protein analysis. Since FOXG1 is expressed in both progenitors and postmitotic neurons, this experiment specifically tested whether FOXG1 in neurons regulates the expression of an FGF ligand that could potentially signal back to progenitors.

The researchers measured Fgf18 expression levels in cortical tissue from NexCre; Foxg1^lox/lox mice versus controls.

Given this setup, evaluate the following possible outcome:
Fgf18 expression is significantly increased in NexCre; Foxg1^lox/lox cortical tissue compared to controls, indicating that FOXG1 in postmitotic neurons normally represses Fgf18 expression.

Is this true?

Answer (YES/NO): YES